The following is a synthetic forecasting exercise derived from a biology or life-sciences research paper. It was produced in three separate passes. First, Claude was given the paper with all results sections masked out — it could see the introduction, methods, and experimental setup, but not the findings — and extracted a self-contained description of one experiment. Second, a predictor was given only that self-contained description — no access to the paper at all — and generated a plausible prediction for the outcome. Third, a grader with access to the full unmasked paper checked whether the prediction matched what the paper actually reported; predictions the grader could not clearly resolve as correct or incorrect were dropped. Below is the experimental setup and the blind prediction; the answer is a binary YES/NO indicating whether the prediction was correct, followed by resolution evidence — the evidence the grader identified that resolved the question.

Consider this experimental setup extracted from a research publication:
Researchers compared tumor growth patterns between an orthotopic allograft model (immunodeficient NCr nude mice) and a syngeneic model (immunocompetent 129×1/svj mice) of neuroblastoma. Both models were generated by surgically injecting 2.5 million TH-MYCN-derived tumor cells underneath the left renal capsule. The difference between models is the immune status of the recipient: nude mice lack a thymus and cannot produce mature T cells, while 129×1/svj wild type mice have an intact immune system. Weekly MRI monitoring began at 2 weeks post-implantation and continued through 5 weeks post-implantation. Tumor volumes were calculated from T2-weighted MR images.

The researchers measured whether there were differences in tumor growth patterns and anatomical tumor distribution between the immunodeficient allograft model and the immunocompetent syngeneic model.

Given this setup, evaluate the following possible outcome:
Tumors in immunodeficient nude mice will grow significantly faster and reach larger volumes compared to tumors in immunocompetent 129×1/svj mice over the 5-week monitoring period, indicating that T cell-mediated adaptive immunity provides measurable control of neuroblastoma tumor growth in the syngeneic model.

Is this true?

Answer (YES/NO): NO